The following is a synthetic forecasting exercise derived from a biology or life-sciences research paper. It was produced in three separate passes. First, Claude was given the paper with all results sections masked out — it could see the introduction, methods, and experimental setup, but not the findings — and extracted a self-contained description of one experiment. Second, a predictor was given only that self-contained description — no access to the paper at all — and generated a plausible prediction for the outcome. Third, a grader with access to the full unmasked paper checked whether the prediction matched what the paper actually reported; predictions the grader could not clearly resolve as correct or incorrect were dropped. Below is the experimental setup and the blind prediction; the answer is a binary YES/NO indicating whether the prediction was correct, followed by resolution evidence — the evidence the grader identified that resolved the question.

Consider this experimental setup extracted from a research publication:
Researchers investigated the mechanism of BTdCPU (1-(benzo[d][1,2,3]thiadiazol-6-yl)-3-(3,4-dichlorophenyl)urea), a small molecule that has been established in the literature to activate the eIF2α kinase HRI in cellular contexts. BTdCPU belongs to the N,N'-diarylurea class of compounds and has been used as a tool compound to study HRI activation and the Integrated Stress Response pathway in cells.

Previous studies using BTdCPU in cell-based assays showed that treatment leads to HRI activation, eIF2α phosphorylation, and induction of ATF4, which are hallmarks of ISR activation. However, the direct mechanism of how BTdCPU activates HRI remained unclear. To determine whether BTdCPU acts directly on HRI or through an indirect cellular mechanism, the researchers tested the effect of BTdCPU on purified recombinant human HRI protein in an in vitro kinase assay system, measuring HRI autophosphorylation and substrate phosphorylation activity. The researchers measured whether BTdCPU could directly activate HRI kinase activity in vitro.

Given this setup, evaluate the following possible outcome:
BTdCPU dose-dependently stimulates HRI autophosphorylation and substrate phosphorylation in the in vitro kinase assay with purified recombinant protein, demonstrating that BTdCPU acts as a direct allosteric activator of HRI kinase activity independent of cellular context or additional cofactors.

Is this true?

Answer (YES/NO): NO